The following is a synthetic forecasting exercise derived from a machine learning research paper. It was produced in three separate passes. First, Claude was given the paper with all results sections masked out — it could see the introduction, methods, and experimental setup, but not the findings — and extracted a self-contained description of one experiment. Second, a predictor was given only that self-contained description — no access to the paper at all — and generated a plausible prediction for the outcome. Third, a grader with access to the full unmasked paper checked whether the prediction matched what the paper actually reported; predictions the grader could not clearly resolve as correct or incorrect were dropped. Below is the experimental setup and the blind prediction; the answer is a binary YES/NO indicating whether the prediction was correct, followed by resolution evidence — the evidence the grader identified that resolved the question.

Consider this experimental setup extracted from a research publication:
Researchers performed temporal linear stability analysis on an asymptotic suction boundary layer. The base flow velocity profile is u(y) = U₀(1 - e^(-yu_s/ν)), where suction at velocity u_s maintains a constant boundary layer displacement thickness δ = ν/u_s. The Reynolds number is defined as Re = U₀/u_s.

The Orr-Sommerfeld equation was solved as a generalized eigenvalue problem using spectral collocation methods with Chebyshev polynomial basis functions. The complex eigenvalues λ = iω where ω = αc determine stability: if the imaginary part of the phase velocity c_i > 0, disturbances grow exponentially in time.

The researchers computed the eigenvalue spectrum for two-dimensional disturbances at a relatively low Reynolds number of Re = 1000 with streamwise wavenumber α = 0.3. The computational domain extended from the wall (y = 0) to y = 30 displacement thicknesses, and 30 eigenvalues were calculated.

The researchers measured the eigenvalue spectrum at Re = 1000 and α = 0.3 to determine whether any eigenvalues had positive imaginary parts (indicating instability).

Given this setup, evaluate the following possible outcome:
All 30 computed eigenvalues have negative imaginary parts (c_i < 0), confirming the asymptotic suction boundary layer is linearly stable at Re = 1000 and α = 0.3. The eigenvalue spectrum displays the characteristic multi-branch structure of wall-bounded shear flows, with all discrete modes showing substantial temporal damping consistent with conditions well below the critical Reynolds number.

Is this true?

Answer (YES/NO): YES